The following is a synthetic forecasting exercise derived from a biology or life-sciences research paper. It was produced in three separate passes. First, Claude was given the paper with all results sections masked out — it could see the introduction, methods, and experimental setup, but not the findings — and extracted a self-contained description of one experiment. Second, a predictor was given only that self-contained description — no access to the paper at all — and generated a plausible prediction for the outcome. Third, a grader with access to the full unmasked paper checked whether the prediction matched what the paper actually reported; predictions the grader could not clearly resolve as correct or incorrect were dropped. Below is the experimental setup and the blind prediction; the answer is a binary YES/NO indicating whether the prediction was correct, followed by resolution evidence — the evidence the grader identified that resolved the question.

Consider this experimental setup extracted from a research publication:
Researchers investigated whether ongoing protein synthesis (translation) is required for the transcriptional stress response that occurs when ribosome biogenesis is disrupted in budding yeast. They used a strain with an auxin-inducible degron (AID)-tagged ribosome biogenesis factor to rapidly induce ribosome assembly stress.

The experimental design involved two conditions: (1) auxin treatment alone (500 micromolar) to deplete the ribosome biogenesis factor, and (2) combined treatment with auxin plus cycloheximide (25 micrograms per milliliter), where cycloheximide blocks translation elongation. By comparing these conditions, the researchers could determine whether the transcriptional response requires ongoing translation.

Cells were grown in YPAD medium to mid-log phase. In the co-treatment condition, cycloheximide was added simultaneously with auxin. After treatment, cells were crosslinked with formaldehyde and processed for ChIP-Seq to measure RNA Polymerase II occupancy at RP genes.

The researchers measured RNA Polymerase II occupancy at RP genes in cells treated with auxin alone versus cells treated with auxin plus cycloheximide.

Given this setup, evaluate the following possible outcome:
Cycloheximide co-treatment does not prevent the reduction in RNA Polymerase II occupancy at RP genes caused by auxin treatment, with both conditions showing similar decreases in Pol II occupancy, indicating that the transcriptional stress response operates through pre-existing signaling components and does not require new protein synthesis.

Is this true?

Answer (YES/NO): NO